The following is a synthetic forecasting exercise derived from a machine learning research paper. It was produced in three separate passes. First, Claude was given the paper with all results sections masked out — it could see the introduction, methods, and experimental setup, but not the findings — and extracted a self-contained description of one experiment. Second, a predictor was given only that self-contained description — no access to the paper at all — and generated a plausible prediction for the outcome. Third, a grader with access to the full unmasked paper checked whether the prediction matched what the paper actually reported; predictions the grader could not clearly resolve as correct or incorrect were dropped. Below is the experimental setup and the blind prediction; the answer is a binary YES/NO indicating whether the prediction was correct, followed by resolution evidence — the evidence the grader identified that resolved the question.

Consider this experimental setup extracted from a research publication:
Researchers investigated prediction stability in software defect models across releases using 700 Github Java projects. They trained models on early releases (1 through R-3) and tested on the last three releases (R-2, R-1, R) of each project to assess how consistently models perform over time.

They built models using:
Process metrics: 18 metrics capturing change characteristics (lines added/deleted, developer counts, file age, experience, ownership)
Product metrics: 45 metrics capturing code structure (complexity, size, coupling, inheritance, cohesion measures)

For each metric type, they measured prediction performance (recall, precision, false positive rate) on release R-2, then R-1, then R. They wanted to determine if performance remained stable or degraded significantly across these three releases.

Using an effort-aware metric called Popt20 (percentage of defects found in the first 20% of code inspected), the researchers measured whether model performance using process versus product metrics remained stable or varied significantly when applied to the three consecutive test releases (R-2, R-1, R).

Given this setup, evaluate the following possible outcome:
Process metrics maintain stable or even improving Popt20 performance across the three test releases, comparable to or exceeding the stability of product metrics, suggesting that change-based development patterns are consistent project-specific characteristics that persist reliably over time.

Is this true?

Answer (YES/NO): YES